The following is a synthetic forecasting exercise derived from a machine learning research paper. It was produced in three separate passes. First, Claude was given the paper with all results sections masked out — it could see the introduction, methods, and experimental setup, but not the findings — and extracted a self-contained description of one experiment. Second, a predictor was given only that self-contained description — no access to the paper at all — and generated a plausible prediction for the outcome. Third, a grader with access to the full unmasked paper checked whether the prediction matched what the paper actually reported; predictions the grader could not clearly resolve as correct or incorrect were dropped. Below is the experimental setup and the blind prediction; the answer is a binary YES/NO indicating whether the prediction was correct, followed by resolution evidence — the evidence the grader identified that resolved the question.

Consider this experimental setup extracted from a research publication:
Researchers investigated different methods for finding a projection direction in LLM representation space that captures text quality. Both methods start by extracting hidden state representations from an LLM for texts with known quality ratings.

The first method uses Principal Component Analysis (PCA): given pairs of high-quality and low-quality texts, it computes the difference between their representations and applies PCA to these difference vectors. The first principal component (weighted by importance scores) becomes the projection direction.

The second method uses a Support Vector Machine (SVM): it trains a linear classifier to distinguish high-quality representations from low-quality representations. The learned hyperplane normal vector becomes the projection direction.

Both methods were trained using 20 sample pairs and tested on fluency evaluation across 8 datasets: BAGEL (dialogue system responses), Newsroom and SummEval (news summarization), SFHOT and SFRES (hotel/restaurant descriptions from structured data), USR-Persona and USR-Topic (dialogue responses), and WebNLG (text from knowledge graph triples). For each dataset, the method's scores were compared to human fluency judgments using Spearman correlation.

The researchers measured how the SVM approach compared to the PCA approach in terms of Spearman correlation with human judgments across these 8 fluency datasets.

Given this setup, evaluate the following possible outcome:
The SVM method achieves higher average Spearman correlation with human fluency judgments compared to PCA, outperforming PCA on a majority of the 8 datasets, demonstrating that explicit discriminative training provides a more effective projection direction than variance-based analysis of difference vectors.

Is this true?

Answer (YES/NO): YES